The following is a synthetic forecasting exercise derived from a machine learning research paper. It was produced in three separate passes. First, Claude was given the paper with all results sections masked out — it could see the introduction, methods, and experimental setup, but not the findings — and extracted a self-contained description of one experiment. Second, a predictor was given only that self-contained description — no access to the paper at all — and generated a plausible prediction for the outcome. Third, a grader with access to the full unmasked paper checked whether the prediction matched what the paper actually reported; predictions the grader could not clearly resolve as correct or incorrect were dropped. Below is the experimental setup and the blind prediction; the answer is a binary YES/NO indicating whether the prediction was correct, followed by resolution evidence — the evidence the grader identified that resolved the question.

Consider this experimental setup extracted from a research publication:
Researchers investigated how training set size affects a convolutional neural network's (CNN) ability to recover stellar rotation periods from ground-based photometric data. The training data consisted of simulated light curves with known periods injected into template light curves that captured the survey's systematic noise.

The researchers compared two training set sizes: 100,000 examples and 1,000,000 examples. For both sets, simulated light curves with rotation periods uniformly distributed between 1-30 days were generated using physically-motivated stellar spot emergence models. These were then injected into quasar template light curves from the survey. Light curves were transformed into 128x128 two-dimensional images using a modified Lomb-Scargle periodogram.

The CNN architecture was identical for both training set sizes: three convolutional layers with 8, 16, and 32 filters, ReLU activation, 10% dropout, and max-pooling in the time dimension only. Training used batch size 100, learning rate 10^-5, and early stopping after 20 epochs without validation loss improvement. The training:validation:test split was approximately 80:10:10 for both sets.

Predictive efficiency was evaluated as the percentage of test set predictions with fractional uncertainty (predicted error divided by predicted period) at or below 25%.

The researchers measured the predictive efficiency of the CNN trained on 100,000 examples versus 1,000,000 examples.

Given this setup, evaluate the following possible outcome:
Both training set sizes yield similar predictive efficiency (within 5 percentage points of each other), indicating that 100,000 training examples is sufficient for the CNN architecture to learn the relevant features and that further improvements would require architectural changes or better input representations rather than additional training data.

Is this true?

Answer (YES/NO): NO